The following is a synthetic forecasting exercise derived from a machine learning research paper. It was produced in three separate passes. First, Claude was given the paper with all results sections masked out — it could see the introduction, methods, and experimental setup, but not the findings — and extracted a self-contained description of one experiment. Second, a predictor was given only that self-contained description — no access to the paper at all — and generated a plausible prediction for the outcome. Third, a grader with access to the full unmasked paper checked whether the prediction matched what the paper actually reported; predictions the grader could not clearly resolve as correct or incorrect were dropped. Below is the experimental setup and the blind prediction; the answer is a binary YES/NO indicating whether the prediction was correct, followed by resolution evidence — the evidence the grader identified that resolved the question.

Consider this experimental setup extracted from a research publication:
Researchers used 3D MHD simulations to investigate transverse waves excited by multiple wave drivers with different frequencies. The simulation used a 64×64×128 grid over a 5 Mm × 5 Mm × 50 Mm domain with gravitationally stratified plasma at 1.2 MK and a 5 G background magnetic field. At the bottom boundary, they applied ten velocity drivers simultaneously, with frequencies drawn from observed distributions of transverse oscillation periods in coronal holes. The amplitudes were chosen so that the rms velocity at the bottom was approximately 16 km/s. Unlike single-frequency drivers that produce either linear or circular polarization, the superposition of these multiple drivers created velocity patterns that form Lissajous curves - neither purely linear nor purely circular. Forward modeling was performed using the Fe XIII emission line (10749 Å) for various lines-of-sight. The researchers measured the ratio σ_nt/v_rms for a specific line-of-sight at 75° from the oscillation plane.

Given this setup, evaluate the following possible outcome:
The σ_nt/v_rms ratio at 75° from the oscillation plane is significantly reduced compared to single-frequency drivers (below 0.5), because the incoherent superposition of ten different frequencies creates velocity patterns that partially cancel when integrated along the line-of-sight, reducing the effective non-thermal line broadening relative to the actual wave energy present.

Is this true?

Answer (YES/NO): NO